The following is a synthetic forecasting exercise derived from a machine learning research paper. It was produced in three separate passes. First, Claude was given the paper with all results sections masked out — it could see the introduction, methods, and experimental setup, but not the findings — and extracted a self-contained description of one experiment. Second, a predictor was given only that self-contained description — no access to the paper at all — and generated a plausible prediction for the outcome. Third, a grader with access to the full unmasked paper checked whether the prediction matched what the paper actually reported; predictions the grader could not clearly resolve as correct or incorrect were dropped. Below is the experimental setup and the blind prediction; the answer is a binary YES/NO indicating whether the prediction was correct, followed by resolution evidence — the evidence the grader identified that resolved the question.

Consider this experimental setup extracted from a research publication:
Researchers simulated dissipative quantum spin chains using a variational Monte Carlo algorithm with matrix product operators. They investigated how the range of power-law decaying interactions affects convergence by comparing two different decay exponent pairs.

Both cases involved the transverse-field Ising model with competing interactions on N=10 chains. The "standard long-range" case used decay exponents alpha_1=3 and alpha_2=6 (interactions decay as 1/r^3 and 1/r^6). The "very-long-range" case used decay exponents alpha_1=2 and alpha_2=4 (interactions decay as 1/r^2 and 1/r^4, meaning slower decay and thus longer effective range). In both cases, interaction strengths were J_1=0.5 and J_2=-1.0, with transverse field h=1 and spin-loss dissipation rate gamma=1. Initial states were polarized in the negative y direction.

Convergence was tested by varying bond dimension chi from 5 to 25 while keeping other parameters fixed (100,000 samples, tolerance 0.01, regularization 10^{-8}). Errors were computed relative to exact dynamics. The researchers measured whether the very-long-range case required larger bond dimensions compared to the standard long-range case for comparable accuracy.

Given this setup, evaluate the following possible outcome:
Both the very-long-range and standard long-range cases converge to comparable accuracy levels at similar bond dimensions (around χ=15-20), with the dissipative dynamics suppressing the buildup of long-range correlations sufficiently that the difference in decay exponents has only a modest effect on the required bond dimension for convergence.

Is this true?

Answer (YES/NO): NO